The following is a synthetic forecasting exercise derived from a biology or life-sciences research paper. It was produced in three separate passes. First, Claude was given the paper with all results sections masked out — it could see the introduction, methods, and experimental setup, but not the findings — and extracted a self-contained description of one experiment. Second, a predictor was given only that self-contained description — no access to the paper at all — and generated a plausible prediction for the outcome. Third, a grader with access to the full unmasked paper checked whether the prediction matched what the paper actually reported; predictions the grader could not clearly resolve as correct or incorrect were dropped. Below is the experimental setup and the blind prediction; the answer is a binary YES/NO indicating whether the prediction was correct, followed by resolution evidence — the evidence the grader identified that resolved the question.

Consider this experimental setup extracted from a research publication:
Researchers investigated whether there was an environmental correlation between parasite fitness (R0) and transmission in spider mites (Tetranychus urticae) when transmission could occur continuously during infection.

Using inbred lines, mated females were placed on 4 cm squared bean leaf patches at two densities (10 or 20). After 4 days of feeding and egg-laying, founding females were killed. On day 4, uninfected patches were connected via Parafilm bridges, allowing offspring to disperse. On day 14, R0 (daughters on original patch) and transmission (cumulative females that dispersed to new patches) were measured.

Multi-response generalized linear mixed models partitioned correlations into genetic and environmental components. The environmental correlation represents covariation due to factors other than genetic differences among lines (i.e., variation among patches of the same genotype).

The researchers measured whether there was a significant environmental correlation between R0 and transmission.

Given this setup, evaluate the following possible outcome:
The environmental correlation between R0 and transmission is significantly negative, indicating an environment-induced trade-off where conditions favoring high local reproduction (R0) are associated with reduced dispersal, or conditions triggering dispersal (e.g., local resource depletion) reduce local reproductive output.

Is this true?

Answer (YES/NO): NO